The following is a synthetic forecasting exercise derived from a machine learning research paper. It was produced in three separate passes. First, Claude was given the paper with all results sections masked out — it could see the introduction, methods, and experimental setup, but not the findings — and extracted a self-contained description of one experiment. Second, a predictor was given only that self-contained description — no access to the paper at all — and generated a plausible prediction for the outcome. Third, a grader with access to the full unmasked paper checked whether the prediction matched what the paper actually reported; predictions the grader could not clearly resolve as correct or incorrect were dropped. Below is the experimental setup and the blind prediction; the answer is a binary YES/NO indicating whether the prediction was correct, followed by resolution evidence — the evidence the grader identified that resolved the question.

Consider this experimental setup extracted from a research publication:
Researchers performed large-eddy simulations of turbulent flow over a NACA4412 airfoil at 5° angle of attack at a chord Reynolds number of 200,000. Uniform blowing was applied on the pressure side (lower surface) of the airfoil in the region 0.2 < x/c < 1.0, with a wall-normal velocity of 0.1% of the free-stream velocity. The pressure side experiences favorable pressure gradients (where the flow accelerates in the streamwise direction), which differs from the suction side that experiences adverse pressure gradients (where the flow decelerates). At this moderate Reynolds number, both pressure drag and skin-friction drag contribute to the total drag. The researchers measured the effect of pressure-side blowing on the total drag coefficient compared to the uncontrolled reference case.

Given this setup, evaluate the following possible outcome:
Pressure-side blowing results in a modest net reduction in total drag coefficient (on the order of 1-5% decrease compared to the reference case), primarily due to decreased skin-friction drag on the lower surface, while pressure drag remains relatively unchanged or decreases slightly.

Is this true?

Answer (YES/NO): YES